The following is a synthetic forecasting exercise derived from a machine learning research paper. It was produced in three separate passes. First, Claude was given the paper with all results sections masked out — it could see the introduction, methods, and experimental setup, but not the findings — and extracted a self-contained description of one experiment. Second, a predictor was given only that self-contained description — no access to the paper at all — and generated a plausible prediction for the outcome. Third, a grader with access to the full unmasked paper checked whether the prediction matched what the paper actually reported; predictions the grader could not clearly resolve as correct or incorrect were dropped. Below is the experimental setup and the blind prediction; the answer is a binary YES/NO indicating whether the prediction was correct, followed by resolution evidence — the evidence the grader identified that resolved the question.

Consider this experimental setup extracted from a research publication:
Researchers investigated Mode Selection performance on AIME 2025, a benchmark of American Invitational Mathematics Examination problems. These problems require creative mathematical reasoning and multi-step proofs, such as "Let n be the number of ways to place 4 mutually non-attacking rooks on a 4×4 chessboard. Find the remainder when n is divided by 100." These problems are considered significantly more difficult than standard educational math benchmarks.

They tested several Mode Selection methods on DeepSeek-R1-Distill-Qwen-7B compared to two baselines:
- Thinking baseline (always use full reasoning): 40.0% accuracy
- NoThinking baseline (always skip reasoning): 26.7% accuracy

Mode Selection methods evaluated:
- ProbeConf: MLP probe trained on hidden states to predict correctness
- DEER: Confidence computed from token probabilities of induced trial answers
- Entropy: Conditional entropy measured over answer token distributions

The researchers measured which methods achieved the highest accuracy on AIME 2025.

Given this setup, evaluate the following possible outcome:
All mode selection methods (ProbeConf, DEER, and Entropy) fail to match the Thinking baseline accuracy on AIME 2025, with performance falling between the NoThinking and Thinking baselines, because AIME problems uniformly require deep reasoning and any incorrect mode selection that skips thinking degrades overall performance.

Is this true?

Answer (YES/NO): NO